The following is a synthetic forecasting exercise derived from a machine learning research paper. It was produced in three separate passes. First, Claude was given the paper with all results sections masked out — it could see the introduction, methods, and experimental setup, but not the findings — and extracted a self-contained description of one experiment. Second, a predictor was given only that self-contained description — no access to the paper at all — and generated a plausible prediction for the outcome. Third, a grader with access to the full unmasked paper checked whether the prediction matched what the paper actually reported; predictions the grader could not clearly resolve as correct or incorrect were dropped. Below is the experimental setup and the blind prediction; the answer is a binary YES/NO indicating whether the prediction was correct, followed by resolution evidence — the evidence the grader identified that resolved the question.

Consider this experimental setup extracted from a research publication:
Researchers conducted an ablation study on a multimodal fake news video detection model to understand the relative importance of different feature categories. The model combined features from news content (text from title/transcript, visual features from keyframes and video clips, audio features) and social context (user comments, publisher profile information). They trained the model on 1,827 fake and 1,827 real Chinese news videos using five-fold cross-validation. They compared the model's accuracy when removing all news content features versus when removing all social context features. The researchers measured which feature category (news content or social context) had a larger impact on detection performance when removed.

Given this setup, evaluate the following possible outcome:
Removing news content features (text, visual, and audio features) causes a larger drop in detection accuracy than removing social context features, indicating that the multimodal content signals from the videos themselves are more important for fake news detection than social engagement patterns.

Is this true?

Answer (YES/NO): YES